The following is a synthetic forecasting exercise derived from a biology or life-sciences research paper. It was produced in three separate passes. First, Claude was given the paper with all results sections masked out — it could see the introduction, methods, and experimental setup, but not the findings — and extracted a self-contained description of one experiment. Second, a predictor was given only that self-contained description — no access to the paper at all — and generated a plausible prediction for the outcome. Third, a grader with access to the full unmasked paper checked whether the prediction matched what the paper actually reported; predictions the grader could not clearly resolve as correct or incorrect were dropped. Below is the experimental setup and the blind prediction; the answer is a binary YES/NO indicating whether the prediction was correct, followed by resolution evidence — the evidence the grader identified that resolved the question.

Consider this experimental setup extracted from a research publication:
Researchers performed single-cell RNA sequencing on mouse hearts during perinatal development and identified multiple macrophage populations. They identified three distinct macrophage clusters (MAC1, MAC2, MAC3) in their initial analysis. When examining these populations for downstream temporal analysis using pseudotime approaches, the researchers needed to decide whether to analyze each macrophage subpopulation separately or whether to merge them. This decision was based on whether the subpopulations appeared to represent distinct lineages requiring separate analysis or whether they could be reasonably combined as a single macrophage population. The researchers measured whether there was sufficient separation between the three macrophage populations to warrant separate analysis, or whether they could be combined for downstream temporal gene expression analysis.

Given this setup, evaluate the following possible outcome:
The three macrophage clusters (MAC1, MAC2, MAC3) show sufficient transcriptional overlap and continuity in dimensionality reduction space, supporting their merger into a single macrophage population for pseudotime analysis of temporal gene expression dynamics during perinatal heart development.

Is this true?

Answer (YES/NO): NO